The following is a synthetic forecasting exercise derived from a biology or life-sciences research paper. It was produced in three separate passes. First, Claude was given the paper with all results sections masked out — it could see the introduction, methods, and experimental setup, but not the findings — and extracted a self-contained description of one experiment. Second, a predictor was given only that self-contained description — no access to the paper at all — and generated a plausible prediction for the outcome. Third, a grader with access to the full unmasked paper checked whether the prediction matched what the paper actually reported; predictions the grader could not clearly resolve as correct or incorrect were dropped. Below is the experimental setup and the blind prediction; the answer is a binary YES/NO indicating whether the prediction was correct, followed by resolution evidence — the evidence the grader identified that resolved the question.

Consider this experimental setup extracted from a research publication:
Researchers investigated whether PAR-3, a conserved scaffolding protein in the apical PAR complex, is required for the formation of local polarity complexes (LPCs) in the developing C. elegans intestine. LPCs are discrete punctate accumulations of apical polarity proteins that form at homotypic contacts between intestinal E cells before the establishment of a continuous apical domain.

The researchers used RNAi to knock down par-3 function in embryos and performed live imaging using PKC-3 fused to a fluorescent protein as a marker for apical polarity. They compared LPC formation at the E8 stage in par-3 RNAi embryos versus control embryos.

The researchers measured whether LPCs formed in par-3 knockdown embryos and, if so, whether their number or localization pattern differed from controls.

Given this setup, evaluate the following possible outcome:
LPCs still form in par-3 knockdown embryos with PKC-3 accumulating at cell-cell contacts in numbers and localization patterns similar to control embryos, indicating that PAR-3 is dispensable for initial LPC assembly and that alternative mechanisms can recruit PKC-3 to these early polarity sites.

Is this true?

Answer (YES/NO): NO